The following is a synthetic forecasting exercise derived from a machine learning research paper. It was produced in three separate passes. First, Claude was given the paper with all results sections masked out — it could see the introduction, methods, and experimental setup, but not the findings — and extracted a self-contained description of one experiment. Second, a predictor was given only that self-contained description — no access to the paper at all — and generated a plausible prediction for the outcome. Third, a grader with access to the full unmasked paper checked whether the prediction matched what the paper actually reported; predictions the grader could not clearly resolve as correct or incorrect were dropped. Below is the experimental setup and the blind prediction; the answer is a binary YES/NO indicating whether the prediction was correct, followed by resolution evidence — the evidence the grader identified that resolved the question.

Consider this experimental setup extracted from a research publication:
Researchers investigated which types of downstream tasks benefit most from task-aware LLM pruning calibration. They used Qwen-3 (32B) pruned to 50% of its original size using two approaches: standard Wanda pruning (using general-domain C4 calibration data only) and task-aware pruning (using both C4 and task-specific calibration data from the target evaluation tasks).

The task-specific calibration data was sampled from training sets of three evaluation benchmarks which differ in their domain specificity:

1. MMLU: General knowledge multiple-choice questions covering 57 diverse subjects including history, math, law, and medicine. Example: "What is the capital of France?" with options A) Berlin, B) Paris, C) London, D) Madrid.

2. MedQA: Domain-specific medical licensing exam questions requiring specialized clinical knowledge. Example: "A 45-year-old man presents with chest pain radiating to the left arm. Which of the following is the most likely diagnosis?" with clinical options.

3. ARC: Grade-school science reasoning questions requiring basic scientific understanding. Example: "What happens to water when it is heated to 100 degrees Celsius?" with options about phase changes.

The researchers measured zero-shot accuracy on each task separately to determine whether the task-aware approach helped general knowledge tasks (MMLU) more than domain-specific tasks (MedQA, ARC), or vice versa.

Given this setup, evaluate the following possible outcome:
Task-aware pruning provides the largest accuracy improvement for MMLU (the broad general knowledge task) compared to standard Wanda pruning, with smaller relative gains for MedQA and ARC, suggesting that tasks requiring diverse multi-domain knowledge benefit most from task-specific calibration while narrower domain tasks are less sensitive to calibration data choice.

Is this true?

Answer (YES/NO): NO